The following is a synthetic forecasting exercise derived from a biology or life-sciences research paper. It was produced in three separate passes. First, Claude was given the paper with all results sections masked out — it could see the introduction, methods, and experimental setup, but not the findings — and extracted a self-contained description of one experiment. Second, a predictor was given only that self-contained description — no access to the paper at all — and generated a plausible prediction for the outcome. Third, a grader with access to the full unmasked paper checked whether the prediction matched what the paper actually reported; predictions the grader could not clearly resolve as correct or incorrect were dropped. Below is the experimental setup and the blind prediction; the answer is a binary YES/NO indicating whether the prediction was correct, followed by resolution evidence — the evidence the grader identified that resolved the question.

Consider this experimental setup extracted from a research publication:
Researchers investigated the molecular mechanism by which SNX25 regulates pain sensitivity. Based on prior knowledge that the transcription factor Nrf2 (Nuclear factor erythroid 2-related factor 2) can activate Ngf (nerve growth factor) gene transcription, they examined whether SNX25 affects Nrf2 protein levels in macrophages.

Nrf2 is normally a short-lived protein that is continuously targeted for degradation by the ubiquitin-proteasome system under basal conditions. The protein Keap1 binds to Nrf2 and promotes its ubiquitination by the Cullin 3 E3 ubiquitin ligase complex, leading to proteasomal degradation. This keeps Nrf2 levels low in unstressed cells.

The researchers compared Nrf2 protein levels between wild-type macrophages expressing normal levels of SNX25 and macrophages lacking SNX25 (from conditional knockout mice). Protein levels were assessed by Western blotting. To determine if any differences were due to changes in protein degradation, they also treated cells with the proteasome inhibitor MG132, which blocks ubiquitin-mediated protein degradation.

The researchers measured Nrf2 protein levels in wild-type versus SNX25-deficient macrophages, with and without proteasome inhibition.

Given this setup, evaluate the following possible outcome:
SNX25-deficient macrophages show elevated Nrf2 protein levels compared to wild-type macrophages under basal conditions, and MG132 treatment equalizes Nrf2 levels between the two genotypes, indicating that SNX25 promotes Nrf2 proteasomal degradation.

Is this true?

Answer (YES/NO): NO